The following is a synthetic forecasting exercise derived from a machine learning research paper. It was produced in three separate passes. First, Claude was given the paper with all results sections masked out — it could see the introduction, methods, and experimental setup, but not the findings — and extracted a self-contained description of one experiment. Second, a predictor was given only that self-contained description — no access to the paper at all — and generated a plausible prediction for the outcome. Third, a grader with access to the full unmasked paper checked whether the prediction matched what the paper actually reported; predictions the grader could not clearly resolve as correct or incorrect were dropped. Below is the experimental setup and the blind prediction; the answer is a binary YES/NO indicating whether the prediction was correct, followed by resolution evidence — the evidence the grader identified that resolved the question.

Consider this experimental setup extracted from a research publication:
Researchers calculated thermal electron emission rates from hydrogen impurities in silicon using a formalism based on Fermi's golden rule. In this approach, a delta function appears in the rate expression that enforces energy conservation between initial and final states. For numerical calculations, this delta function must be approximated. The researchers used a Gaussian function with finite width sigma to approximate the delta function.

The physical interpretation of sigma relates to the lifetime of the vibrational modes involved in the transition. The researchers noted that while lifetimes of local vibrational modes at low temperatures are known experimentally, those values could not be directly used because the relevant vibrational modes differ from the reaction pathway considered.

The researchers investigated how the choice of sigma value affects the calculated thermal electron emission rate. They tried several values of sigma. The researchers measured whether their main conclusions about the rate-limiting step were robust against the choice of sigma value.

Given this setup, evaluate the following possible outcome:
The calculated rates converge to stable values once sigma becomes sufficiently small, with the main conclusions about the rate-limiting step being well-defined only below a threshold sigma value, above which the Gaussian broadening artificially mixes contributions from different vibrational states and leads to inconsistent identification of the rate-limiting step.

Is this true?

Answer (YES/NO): NO